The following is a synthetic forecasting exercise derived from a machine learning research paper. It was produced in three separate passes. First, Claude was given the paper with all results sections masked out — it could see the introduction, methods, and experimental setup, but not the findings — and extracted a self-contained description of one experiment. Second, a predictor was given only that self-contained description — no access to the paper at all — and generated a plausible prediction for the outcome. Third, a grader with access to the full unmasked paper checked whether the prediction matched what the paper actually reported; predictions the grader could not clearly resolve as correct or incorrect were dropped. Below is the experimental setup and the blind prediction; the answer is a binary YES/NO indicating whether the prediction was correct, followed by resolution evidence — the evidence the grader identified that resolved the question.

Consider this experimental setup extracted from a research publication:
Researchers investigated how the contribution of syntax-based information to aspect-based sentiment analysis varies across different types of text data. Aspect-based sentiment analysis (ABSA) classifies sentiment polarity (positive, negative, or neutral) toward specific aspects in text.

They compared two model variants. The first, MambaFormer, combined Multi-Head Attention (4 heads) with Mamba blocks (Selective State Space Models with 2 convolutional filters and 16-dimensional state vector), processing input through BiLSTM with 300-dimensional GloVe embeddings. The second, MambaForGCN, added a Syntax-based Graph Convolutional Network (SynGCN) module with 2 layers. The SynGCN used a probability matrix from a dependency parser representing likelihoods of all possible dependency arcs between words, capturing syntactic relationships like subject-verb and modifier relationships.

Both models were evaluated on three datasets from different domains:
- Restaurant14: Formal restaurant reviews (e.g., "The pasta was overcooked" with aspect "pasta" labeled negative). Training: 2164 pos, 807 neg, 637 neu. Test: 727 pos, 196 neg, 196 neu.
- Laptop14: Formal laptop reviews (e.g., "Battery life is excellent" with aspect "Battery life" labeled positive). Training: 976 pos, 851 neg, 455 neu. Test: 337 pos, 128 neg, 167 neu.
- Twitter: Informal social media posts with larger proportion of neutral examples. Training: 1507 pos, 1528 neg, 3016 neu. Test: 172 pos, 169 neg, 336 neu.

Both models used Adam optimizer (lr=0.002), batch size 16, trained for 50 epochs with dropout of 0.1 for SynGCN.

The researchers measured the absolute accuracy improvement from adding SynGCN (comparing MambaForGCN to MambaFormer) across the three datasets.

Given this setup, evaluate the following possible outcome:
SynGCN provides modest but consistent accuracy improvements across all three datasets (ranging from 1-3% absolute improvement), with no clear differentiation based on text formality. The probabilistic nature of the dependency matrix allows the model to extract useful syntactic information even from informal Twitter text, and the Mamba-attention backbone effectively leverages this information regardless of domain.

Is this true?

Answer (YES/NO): YES